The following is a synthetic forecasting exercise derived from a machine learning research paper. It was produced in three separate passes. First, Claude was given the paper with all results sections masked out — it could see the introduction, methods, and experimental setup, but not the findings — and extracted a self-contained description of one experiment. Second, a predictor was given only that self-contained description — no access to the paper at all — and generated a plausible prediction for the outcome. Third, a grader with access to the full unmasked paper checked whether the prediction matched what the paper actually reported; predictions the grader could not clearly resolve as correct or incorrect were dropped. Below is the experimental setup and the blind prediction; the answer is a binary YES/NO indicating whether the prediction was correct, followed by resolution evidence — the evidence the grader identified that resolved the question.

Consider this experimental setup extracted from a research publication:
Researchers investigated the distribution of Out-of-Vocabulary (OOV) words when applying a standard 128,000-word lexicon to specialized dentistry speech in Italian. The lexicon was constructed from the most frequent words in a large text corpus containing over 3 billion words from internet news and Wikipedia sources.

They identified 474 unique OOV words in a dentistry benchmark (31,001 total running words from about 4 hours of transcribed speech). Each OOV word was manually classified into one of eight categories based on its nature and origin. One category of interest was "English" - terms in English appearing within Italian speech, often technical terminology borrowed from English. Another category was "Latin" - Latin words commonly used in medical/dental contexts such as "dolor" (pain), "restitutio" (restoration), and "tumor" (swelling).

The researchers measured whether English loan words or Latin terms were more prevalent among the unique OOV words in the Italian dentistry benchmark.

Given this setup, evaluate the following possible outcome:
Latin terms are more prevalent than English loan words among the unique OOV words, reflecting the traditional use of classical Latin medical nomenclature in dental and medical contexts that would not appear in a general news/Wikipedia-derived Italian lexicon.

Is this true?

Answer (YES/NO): NO